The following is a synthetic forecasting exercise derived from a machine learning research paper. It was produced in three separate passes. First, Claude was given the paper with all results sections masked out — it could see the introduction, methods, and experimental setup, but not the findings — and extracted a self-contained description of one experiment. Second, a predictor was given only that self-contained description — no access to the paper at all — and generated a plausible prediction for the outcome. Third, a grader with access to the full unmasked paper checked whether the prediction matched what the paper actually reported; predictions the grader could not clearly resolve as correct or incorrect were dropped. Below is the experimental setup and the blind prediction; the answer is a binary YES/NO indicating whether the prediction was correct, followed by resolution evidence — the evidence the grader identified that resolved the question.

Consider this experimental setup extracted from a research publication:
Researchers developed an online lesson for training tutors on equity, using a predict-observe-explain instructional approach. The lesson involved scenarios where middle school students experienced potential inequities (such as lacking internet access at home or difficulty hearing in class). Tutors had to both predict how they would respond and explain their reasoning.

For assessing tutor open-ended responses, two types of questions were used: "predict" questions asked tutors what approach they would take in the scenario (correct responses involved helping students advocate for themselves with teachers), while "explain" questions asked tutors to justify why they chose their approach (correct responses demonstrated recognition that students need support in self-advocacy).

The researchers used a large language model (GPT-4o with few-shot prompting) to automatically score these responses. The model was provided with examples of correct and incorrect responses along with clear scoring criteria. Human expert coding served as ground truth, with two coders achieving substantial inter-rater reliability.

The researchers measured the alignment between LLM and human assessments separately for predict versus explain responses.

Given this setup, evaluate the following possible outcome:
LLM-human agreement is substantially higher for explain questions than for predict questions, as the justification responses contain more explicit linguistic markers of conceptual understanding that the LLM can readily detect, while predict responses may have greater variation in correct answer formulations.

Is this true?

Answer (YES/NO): NO